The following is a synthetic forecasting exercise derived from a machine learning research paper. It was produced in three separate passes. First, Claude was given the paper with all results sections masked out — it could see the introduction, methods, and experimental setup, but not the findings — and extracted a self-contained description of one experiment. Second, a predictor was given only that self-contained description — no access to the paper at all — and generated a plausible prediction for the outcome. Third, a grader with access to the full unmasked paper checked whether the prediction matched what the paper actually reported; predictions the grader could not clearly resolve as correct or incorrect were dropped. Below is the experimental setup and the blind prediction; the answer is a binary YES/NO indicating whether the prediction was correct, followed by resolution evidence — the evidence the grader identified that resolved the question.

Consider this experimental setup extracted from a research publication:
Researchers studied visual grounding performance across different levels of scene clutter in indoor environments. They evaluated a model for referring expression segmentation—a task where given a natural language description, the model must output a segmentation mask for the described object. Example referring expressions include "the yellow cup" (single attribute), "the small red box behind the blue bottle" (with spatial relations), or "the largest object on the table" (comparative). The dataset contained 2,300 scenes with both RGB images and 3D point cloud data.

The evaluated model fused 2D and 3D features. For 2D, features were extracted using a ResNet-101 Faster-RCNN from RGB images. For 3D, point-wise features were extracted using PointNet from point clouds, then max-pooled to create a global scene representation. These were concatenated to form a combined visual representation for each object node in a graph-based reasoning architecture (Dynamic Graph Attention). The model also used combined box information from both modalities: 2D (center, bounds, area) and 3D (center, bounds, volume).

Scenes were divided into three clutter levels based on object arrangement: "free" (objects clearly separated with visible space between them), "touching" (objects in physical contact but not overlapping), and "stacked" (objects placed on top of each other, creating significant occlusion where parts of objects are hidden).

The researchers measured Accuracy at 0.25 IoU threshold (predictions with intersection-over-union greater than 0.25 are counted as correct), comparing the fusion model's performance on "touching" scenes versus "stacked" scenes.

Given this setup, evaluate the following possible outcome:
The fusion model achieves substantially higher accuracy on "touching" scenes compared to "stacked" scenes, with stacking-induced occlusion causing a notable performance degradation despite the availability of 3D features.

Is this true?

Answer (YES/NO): YES